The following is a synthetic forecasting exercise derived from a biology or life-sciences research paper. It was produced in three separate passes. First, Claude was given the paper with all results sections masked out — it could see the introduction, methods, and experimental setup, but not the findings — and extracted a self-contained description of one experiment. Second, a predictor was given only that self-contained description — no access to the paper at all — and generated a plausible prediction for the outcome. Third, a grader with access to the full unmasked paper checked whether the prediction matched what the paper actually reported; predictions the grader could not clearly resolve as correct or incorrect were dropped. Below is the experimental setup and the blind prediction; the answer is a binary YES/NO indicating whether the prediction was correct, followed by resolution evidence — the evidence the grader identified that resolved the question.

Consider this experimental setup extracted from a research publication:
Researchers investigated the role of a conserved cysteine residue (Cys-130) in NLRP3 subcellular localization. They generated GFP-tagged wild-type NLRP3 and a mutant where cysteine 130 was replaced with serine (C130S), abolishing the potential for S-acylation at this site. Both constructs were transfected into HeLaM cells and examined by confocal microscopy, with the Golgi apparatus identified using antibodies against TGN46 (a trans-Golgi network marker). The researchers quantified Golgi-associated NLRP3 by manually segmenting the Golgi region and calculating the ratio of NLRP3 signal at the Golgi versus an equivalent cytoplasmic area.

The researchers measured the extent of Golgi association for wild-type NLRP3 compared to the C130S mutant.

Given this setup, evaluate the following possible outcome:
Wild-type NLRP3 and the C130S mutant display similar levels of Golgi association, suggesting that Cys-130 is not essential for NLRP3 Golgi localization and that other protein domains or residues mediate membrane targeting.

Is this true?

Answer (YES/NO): NO